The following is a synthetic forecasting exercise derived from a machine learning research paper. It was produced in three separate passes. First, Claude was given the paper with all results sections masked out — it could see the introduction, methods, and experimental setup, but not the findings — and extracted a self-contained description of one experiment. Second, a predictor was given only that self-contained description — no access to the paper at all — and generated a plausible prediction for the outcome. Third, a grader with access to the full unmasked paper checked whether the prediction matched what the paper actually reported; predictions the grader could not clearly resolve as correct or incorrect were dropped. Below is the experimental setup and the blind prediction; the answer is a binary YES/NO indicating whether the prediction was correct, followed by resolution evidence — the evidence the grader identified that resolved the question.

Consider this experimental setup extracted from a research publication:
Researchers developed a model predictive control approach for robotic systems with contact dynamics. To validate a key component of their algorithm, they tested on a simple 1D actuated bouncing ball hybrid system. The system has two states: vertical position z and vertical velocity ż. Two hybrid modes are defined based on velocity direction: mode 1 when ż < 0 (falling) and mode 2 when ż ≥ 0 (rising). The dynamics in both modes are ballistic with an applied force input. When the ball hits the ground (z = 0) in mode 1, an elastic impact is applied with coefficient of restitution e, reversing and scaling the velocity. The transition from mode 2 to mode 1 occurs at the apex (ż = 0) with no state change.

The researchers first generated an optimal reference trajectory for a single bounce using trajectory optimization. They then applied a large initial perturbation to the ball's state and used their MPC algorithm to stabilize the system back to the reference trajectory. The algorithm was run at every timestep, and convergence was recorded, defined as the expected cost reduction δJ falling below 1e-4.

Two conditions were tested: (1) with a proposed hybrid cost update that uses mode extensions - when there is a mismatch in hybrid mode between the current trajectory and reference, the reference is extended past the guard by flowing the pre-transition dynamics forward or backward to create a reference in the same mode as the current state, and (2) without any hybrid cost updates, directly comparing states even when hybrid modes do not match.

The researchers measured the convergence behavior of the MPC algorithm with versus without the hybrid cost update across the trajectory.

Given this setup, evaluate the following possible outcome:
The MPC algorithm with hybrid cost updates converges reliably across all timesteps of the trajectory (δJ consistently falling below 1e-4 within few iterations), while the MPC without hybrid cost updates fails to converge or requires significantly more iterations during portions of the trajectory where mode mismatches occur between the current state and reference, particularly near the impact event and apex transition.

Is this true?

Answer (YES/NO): YES